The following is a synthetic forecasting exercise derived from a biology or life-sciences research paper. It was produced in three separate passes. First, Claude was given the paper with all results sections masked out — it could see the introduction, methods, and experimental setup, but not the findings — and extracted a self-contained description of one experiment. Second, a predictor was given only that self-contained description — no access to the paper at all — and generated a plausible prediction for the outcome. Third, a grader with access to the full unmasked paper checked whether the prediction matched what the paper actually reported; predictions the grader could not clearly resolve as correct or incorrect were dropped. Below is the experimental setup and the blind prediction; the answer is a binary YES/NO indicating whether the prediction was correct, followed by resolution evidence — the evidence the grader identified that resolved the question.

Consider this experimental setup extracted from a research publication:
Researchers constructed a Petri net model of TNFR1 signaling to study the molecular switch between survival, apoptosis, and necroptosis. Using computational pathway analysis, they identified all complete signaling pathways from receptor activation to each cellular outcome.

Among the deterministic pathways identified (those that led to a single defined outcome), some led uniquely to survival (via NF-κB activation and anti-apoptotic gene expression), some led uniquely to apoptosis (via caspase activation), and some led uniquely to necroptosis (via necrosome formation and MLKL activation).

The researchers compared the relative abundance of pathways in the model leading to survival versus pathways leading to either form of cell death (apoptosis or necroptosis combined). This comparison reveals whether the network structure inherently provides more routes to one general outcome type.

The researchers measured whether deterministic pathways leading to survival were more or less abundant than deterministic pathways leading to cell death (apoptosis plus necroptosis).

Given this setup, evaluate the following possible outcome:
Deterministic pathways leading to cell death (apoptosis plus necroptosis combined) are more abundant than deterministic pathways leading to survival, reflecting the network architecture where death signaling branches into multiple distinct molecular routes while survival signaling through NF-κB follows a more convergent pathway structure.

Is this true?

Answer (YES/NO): NO